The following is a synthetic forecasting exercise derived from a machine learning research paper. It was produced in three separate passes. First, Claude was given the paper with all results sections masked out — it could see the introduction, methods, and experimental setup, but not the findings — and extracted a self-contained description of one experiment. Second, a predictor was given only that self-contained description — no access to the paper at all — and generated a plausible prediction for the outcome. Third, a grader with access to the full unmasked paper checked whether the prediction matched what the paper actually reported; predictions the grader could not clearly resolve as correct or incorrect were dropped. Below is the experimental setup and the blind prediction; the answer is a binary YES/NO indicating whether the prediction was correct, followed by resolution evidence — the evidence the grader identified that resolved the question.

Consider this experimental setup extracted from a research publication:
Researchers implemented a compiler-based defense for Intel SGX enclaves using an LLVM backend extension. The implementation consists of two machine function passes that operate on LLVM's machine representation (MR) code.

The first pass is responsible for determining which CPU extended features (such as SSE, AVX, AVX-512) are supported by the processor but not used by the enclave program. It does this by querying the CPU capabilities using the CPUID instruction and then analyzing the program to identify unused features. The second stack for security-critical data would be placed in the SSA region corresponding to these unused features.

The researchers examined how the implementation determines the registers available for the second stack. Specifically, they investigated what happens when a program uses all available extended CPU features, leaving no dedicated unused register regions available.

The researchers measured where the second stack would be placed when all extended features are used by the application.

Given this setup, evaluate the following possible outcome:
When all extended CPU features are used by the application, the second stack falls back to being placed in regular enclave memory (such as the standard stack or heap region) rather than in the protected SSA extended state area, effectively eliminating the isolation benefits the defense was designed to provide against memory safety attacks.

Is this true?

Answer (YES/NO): NO